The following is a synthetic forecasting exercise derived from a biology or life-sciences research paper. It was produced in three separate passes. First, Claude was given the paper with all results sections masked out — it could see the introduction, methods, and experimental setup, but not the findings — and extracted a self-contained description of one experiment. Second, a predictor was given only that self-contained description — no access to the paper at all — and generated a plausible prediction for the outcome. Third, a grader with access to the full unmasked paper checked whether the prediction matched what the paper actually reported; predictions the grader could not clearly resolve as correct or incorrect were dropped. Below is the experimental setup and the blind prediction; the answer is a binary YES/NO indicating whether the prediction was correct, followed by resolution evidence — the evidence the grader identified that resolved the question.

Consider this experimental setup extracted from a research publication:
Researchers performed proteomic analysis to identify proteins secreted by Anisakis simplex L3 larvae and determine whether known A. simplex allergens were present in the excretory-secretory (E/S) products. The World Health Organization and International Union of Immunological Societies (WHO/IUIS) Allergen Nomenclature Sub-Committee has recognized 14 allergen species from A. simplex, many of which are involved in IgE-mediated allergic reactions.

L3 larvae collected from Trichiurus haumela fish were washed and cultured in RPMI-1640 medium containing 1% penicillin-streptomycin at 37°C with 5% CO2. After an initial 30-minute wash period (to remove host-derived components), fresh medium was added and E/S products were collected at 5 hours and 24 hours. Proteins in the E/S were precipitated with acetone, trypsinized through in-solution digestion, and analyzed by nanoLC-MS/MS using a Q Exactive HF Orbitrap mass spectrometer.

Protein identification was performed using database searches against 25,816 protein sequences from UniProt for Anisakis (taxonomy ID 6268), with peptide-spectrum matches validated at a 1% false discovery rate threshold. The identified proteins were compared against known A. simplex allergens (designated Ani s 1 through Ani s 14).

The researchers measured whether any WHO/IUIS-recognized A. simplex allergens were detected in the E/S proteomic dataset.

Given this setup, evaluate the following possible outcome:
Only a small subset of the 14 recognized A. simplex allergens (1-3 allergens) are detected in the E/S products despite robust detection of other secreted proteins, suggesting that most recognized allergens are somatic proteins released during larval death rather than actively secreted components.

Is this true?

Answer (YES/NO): NO